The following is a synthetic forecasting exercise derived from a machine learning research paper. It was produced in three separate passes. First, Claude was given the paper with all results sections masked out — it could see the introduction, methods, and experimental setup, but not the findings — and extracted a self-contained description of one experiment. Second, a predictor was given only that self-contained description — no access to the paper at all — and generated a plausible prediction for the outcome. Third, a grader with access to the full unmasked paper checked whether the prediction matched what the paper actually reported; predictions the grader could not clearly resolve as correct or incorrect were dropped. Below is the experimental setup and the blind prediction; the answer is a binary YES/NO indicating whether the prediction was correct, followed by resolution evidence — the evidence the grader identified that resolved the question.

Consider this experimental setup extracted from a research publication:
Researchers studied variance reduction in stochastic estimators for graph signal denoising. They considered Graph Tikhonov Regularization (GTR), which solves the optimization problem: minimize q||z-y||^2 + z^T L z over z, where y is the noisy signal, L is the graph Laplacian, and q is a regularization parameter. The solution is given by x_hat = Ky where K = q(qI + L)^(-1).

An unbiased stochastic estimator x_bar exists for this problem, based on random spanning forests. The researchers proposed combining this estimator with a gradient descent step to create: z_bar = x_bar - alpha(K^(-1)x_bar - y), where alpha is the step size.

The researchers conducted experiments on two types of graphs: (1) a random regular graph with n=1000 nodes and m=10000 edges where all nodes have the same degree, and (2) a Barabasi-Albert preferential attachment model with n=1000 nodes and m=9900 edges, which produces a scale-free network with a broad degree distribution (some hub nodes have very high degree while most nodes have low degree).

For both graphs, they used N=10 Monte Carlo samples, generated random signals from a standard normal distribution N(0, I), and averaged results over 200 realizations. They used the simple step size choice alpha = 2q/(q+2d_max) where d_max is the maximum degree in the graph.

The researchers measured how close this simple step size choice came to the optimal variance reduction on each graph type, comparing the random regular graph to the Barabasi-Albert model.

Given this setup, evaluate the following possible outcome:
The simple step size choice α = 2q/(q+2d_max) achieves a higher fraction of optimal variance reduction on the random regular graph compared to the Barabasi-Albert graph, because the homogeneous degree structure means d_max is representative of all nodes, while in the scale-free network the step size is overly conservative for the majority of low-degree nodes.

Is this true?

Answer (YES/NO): YES